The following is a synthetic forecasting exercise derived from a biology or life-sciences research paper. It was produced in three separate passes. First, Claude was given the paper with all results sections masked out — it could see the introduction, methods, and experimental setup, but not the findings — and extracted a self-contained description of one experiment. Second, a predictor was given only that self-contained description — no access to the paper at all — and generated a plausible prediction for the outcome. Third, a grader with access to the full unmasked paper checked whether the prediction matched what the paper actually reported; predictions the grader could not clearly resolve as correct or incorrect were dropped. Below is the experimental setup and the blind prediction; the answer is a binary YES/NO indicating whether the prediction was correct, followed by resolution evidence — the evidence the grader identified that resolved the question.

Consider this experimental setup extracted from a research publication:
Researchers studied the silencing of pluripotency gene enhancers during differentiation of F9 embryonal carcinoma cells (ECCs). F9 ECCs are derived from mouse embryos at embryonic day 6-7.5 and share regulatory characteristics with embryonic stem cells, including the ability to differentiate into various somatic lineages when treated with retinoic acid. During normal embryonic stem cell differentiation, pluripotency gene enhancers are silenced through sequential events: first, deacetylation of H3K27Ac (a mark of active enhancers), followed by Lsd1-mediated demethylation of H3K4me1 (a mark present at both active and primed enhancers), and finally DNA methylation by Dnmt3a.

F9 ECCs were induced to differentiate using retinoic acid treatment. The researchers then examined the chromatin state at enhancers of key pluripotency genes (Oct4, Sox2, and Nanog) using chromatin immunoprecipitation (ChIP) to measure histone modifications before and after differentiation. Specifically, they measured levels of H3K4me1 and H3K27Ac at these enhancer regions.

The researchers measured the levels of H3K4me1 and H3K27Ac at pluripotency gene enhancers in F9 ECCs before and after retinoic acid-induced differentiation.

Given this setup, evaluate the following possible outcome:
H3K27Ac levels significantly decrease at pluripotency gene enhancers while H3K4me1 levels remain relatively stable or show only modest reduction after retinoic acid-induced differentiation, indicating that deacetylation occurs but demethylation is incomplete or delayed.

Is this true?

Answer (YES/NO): YES